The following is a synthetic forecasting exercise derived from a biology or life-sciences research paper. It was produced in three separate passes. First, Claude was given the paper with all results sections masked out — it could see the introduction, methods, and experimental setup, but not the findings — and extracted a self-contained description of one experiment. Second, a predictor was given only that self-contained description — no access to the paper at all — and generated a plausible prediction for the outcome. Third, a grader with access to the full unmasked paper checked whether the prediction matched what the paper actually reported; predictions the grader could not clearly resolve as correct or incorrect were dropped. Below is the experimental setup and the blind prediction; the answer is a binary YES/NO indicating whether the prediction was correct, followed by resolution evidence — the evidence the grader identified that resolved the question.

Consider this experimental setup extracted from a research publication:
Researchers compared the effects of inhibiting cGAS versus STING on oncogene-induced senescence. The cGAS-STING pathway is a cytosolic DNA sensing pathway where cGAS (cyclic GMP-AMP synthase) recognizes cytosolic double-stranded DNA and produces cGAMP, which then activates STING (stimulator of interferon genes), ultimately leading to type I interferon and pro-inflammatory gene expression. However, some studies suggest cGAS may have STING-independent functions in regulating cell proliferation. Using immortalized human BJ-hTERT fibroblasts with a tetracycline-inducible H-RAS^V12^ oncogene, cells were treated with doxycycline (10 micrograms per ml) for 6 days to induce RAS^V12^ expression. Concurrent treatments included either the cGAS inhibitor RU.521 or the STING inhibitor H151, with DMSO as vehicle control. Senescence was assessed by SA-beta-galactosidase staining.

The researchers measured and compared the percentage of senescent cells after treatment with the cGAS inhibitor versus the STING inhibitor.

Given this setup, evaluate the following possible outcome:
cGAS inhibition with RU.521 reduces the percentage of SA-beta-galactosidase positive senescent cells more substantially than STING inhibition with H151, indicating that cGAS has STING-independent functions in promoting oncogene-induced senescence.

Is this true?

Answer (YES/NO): NO